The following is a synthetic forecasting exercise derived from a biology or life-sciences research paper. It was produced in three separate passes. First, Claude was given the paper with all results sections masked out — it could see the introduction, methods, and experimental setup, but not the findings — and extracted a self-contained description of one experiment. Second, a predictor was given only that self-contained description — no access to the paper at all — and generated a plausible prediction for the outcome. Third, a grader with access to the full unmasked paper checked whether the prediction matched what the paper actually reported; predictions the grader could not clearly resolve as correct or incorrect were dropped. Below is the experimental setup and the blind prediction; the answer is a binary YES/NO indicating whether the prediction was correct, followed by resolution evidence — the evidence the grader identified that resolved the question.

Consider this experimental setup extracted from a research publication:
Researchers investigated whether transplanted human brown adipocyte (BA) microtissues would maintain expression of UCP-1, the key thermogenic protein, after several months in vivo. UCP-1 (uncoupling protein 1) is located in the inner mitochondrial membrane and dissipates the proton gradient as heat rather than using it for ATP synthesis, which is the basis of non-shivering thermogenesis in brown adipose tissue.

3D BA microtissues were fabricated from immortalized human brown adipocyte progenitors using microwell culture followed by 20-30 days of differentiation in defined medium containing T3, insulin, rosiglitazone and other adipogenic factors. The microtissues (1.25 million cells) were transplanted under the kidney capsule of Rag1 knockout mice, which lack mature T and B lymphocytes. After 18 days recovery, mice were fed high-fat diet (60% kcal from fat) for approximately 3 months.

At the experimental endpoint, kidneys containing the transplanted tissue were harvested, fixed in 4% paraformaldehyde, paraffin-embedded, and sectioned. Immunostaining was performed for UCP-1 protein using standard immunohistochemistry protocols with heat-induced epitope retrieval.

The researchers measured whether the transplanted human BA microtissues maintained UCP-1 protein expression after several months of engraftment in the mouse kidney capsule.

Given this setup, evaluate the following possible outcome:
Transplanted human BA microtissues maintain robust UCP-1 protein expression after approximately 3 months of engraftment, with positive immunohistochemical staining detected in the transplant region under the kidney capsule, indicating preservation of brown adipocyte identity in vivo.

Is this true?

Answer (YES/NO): YES